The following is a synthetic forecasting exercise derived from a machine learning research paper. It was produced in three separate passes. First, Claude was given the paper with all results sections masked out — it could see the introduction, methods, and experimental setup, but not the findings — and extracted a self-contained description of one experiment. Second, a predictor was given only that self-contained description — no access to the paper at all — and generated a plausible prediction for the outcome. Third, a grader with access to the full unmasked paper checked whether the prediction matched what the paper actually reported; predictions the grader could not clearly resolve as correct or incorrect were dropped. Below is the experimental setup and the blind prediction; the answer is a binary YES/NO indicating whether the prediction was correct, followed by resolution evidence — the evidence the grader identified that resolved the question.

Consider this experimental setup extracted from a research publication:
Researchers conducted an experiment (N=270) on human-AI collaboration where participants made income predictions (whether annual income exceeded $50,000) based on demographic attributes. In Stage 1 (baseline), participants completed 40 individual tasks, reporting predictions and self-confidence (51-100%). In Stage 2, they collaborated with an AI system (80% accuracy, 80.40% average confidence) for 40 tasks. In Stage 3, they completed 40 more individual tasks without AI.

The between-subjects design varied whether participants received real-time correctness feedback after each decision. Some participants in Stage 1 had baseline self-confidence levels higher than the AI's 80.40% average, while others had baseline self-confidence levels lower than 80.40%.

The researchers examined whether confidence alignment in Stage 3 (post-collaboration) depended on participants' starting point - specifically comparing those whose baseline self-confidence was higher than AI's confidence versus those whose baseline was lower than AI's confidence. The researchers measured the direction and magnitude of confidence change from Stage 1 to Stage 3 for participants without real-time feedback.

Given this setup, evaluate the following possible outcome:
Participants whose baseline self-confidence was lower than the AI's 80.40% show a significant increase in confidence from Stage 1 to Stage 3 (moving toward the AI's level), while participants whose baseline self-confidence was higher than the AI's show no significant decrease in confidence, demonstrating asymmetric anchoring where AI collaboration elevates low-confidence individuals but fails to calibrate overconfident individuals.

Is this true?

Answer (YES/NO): NO